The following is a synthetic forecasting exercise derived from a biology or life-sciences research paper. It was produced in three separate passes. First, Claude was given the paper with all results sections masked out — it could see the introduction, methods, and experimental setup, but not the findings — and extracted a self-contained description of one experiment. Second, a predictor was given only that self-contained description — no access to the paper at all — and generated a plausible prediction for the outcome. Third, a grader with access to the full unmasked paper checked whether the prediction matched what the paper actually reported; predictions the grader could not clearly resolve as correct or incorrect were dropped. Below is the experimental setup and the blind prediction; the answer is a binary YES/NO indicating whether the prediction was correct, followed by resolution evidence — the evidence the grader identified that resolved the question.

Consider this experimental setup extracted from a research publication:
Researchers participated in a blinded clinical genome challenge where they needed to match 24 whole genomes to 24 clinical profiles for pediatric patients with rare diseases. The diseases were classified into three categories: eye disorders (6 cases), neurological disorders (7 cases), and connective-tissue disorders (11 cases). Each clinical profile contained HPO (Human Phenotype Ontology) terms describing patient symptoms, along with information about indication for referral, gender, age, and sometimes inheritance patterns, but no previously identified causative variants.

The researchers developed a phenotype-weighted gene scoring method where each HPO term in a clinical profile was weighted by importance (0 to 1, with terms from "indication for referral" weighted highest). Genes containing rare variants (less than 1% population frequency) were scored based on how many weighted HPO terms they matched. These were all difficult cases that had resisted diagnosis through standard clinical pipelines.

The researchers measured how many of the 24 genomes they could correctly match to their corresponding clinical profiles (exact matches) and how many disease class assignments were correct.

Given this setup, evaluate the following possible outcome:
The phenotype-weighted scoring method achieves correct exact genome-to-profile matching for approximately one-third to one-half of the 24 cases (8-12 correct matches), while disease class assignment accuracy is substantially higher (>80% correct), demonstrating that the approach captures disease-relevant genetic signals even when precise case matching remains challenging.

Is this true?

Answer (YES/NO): NO